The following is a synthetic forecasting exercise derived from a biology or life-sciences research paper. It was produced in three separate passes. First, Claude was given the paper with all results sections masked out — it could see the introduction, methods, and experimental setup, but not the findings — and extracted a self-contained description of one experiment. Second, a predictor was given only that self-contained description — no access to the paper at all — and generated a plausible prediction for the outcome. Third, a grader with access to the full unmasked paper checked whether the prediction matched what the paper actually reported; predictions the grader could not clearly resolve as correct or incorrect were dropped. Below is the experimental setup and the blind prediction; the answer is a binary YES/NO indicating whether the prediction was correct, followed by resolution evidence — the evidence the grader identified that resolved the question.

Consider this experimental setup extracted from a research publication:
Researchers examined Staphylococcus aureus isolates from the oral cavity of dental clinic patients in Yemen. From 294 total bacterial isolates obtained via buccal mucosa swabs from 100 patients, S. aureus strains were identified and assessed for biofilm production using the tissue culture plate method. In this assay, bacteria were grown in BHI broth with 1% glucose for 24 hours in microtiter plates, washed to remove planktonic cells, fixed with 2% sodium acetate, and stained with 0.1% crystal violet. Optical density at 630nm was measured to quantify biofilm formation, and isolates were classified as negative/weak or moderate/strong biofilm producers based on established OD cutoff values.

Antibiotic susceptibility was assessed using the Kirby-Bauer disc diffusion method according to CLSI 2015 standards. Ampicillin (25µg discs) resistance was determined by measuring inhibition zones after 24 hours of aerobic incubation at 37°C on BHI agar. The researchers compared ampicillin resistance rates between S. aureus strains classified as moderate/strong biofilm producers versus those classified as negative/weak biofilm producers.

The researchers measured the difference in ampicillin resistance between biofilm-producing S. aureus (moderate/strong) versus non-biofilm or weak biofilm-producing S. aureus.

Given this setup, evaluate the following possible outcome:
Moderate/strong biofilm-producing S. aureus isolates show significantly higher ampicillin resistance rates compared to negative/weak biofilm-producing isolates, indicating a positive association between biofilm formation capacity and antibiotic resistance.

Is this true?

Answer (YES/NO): YES